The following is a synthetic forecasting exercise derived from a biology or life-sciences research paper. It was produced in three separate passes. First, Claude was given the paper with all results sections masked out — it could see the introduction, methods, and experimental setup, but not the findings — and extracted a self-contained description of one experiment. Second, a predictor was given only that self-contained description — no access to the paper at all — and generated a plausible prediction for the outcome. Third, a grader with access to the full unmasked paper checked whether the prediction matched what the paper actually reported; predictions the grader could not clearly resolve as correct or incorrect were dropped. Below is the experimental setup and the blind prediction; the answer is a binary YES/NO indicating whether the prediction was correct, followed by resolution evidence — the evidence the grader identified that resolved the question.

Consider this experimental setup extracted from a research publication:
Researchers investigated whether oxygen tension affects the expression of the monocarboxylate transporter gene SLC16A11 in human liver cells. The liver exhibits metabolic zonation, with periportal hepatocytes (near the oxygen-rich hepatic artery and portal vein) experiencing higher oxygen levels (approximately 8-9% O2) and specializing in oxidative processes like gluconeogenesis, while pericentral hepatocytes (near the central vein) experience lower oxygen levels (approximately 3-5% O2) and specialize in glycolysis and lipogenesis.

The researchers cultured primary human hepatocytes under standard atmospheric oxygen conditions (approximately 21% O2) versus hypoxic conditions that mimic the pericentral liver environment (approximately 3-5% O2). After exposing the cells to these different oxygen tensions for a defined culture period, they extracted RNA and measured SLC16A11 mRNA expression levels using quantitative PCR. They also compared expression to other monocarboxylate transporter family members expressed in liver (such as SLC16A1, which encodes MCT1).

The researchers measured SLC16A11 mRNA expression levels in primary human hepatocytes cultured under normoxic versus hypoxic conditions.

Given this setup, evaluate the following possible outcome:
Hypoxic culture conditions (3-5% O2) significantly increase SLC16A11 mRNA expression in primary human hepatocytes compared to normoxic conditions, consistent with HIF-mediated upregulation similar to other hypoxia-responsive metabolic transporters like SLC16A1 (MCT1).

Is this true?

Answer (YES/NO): NO